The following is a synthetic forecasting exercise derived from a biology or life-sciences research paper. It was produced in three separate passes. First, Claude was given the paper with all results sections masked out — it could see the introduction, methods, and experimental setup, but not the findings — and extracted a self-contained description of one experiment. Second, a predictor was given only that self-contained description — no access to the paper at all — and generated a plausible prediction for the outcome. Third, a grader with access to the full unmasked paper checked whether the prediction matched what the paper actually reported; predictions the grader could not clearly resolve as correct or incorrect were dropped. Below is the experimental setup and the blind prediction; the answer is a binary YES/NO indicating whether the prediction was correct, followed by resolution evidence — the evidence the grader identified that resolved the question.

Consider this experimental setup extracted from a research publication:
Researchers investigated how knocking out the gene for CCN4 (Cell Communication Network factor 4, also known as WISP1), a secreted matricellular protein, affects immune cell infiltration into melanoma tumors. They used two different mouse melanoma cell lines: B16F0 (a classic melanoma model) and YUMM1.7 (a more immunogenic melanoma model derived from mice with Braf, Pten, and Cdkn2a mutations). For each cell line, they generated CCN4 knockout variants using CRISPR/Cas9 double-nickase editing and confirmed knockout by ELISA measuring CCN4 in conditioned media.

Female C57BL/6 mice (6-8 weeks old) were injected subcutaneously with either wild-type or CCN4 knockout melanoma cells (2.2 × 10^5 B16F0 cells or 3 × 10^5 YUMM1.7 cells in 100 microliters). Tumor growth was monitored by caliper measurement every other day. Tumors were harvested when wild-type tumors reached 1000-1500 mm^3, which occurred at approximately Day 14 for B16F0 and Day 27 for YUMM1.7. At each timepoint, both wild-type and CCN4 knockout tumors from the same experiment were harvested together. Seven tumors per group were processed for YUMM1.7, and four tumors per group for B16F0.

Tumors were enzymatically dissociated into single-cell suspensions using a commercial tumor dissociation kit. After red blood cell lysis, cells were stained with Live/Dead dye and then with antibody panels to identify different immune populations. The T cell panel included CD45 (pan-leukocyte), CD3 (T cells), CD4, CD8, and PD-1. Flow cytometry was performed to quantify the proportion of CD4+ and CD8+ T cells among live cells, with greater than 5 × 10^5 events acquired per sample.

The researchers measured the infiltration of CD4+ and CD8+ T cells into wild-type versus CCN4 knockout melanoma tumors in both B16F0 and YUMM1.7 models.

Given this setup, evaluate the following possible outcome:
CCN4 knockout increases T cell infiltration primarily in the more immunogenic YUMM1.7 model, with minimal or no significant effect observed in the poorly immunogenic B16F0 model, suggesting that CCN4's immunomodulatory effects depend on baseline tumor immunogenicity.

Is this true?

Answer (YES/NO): YES